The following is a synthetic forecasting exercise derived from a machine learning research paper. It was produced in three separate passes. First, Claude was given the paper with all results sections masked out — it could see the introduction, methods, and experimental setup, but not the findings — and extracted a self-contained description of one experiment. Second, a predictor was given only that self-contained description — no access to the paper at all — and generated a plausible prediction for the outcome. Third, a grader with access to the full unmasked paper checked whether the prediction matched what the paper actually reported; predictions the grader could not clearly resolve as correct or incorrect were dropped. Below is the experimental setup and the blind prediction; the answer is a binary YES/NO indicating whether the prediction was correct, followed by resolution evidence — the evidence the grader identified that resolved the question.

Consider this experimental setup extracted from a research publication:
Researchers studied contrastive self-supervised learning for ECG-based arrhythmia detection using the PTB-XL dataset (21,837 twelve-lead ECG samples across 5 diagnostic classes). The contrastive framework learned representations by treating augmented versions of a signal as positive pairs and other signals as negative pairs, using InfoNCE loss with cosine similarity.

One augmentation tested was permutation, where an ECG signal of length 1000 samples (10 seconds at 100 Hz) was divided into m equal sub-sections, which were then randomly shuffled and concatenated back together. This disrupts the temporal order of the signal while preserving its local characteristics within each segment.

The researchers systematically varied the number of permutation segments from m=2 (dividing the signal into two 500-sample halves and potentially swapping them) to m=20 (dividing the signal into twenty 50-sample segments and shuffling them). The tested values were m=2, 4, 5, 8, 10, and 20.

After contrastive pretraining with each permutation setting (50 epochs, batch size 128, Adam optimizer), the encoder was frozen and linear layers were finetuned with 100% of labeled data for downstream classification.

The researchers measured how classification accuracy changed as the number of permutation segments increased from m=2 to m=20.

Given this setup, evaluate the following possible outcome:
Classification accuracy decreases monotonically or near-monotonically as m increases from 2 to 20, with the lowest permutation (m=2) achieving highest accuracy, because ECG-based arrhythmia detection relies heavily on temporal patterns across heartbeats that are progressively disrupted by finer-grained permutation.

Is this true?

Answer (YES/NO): NO